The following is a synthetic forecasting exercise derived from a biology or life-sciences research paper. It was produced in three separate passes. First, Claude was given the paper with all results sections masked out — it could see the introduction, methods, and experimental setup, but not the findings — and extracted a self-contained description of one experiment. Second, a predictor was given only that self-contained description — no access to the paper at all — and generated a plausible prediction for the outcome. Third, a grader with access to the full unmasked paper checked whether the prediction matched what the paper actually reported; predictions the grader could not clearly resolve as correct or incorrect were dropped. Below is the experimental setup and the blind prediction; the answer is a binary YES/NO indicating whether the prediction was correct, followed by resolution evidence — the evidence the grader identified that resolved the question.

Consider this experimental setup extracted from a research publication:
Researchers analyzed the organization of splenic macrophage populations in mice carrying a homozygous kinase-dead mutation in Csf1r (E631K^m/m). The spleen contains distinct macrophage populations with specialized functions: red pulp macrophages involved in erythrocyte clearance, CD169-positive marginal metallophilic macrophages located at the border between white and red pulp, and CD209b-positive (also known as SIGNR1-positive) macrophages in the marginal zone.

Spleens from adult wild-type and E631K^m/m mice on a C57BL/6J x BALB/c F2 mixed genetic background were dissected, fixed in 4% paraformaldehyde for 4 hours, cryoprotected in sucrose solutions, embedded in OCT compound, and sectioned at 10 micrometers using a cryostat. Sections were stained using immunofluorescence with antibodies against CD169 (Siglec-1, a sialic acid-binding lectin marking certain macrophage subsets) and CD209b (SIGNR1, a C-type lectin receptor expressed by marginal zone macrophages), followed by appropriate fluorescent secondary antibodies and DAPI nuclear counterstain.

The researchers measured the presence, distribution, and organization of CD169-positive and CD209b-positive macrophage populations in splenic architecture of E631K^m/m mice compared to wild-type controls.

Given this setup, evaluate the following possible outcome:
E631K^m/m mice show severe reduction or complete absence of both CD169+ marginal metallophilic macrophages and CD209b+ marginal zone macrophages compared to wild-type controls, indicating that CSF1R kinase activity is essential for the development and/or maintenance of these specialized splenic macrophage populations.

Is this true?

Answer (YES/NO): NO